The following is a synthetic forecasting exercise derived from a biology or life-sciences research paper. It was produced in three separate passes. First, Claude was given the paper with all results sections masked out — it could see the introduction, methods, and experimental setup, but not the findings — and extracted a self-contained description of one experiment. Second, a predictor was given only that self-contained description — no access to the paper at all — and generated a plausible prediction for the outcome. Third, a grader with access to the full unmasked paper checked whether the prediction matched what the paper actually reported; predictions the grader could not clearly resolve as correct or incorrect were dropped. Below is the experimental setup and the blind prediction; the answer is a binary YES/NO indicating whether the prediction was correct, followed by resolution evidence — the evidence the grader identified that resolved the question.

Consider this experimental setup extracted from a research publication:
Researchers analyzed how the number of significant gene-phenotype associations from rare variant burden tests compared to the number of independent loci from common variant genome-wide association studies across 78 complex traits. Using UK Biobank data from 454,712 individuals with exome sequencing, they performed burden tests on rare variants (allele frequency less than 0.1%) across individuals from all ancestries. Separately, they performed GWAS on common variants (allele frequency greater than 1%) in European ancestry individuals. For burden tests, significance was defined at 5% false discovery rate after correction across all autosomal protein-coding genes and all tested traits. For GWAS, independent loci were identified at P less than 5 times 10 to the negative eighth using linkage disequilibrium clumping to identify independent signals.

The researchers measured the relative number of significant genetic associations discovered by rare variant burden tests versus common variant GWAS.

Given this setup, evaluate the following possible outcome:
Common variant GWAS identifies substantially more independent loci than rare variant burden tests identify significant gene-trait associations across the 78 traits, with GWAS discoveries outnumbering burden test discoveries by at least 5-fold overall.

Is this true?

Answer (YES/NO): YES